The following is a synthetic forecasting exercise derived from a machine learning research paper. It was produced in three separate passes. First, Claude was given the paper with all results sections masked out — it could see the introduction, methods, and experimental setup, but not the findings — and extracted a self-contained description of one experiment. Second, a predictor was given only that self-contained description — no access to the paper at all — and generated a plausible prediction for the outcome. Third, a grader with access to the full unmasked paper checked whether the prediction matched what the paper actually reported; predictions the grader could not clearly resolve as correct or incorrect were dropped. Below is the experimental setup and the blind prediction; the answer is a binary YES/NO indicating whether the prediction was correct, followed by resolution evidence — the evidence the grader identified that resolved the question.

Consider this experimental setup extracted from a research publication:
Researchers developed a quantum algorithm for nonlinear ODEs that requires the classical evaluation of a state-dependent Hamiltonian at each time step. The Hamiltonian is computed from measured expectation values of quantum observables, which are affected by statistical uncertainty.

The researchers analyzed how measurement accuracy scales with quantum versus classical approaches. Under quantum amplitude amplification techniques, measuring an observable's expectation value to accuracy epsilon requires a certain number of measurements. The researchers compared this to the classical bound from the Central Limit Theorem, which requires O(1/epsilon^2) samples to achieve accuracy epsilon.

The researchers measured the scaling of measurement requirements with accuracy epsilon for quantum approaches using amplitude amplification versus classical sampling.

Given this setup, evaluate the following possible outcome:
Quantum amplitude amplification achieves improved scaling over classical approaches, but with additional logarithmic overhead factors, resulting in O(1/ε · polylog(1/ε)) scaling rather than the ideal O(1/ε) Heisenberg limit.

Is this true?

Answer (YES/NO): NO